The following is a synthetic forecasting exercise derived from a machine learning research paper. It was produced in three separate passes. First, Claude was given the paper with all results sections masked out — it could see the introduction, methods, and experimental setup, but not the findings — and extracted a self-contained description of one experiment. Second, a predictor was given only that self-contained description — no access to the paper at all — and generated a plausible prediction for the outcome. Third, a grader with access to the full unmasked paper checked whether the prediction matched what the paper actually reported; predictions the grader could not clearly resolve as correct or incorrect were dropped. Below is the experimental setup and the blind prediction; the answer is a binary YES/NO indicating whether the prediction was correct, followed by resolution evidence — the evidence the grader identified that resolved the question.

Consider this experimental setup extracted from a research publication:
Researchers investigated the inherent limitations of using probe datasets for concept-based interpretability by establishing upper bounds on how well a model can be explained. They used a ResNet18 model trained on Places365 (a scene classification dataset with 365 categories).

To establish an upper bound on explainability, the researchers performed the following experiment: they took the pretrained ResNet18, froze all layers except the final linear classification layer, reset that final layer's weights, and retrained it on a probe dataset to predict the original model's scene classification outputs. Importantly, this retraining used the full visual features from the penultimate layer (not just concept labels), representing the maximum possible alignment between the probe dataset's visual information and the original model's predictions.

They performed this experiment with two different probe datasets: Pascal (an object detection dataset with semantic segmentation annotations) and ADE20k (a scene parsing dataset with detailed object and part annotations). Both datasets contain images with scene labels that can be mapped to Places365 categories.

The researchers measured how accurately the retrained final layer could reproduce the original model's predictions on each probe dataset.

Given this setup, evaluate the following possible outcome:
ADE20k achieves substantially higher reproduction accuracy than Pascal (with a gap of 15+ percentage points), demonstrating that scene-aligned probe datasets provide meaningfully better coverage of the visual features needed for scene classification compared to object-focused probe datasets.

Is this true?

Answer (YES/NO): NO